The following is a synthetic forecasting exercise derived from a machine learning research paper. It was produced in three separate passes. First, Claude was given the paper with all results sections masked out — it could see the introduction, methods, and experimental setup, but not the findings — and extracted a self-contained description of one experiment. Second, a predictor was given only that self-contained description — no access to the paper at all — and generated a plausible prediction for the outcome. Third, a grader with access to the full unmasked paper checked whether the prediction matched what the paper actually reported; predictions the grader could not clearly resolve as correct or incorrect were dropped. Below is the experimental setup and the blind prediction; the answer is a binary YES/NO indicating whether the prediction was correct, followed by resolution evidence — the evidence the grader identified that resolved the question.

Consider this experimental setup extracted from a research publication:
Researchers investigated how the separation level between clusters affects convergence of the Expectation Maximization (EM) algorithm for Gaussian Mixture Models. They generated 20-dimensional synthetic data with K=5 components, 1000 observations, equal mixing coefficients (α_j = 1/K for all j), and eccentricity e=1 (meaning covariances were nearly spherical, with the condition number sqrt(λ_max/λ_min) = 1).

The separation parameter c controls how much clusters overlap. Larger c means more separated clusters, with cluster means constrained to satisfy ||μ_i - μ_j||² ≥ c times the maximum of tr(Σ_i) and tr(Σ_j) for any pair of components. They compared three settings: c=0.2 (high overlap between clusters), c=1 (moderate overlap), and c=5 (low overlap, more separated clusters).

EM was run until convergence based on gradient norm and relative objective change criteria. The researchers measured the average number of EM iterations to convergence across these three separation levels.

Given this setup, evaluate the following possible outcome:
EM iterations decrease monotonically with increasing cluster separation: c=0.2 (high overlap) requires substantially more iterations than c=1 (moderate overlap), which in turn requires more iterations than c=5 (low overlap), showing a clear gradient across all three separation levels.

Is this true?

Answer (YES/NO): YES